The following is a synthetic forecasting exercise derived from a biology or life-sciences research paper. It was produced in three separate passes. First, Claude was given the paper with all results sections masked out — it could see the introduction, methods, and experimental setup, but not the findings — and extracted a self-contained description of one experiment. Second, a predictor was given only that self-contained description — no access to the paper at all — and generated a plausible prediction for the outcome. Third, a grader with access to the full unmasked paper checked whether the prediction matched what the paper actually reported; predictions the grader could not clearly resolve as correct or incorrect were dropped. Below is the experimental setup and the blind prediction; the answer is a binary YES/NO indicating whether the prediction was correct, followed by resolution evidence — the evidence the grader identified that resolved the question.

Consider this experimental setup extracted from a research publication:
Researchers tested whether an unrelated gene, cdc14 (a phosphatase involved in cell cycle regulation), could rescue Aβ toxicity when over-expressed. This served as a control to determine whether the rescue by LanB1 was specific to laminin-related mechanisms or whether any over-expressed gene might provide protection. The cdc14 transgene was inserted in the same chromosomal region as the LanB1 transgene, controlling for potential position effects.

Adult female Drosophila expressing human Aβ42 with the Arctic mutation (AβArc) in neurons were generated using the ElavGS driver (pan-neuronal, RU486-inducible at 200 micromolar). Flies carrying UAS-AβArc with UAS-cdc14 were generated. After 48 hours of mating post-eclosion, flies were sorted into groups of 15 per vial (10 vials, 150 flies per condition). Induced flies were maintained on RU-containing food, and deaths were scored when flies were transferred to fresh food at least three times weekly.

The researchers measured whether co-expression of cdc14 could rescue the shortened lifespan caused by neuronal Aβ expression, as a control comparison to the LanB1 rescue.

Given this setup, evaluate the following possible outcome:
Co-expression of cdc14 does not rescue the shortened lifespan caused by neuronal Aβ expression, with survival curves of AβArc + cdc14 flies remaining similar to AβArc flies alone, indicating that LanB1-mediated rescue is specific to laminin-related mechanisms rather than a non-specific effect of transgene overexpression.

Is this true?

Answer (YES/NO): NO